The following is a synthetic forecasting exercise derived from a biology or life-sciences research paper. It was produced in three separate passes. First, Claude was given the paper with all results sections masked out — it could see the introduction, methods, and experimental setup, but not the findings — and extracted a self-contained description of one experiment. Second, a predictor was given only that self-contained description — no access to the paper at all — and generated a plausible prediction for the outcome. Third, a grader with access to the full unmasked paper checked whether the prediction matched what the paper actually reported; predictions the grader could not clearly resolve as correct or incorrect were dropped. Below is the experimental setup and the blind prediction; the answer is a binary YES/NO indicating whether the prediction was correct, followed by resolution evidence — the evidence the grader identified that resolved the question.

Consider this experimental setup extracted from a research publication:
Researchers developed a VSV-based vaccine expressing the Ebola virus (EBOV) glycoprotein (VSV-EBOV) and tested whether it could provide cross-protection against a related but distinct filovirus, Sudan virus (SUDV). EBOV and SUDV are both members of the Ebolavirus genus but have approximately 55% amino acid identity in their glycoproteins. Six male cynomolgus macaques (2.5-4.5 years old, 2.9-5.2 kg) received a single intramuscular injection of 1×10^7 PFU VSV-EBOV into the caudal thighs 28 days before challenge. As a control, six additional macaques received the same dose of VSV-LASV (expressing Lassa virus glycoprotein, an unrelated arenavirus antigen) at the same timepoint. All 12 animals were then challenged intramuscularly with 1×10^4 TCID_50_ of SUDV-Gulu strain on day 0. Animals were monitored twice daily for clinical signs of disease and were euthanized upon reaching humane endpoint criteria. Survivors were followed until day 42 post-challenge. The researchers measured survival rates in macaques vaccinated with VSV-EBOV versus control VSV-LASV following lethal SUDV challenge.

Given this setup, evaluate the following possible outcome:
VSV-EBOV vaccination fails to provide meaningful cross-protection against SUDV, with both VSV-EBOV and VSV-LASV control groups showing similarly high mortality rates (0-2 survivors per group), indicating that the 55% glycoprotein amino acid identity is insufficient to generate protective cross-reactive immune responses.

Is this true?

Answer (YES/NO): YES